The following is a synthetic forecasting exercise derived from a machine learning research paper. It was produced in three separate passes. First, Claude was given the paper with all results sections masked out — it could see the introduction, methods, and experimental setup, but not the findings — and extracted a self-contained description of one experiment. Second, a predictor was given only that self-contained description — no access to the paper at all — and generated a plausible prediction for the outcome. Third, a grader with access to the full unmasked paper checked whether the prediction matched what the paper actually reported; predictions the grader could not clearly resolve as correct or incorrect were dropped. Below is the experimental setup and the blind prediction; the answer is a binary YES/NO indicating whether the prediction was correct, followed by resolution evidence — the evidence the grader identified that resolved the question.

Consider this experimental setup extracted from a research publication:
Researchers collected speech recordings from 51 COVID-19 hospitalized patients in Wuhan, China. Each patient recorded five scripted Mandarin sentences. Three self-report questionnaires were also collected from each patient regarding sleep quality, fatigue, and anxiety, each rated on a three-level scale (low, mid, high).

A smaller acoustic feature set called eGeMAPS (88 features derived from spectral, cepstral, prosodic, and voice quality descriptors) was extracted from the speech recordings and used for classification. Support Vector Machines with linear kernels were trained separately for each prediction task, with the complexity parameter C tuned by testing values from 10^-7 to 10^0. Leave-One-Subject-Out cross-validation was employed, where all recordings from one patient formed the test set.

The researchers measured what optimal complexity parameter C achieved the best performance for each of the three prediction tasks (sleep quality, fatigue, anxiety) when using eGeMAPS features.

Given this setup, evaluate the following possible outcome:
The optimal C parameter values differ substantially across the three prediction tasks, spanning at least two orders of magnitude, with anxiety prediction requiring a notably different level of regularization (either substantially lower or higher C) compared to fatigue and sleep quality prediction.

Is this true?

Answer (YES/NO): NO